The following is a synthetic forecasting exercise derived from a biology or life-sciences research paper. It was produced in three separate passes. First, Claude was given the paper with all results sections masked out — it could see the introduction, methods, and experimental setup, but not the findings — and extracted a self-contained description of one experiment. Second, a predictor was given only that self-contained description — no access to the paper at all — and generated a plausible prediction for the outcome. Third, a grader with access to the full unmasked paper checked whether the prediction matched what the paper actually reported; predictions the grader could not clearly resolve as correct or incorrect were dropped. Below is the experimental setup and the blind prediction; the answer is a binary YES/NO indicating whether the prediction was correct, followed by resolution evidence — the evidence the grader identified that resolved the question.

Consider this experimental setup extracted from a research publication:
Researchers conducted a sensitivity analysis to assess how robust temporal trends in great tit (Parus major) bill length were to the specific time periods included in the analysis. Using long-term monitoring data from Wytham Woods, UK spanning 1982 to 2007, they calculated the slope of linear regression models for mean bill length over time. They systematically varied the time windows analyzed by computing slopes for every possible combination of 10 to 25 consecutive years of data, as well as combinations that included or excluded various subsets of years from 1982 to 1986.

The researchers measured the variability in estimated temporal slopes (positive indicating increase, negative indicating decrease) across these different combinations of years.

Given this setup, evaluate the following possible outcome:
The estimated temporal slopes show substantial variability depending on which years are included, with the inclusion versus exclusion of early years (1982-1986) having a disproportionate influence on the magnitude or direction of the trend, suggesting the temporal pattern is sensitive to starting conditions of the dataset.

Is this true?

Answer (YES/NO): YES